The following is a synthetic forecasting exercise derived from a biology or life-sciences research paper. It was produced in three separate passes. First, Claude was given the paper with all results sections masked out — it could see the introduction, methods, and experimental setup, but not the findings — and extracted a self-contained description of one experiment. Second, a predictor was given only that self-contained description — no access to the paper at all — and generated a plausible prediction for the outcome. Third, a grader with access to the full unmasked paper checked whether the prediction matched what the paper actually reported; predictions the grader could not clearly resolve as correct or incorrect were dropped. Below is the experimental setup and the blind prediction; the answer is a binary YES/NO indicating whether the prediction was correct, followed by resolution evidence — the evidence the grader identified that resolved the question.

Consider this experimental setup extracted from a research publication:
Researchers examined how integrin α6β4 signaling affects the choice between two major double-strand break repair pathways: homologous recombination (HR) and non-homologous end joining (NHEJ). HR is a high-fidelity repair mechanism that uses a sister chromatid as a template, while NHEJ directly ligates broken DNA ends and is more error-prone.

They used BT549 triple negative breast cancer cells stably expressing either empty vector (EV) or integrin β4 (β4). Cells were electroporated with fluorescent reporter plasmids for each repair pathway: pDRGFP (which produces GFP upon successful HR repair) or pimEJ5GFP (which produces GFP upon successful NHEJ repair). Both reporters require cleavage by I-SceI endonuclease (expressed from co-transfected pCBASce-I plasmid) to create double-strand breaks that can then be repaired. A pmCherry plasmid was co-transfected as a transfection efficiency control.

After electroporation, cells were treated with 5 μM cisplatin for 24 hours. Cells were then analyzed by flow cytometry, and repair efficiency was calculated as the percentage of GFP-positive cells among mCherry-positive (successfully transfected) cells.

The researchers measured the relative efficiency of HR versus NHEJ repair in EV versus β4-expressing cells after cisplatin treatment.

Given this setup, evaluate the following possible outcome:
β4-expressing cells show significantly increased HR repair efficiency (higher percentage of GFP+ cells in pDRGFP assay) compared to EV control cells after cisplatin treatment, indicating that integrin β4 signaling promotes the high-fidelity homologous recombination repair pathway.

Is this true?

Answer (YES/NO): NO